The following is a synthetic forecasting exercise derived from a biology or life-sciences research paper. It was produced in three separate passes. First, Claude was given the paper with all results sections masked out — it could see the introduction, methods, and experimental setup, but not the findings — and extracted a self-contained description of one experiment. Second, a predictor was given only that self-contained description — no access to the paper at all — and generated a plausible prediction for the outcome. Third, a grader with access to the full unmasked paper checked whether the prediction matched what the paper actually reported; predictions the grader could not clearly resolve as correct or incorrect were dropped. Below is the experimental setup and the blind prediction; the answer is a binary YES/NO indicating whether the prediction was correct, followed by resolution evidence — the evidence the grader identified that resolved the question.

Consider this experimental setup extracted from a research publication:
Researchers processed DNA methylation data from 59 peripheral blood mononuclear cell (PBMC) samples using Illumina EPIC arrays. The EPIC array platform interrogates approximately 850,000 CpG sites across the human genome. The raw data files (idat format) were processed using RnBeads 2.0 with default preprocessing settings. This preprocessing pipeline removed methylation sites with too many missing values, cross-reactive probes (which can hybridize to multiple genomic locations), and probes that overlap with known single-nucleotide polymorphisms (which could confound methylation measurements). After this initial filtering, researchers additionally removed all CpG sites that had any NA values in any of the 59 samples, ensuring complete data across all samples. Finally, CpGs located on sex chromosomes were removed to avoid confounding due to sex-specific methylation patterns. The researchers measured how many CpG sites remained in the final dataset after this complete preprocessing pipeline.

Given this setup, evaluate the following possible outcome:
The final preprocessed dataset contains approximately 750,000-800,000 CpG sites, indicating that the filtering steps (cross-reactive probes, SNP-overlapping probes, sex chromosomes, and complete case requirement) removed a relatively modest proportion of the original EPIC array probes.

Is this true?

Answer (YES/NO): NO